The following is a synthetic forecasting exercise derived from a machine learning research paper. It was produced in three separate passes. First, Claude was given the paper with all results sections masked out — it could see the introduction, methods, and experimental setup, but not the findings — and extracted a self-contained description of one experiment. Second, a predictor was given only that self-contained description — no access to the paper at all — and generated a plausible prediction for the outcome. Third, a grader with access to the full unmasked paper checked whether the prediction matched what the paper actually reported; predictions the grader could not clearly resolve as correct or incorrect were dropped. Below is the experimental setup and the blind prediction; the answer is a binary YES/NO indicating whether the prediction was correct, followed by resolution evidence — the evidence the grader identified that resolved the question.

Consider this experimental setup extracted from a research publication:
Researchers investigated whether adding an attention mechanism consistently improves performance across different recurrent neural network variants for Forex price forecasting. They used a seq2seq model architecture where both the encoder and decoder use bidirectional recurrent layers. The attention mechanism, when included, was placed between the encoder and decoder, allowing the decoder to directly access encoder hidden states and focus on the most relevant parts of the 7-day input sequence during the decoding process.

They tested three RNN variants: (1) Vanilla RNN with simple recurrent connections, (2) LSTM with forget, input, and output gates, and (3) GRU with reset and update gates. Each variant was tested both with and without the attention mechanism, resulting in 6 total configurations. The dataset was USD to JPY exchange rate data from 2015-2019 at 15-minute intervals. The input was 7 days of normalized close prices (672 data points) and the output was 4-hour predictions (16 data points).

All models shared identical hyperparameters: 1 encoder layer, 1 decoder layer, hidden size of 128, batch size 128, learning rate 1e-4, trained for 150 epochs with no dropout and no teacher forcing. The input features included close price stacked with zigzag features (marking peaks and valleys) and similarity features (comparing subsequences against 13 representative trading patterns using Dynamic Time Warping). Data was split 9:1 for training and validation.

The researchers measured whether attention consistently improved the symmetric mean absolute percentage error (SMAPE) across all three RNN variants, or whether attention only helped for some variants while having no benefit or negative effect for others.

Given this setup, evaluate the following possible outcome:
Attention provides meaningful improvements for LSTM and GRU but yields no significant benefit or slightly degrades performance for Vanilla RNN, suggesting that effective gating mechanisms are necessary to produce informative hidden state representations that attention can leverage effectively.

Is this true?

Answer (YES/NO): NO